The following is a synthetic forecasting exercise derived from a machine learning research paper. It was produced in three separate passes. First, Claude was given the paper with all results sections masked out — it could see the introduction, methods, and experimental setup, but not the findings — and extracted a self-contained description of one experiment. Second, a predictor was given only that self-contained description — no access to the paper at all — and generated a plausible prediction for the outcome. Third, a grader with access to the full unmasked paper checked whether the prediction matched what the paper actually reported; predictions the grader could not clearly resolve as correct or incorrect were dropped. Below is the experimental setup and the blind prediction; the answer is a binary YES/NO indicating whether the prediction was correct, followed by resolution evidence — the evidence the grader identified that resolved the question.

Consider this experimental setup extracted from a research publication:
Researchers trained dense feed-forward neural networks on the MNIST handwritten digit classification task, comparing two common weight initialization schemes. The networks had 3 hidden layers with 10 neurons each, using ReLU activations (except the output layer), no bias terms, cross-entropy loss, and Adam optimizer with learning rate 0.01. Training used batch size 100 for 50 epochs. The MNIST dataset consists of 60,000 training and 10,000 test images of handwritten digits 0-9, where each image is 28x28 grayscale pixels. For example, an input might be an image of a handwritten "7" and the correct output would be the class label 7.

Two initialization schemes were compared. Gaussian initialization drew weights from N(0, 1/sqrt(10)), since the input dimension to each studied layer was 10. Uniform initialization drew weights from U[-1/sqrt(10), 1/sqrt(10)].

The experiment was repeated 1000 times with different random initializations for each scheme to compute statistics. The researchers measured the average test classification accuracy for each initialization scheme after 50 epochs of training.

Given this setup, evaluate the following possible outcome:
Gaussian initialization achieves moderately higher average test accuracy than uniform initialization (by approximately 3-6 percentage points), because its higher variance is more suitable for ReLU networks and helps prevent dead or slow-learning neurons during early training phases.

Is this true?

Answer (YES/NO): NO